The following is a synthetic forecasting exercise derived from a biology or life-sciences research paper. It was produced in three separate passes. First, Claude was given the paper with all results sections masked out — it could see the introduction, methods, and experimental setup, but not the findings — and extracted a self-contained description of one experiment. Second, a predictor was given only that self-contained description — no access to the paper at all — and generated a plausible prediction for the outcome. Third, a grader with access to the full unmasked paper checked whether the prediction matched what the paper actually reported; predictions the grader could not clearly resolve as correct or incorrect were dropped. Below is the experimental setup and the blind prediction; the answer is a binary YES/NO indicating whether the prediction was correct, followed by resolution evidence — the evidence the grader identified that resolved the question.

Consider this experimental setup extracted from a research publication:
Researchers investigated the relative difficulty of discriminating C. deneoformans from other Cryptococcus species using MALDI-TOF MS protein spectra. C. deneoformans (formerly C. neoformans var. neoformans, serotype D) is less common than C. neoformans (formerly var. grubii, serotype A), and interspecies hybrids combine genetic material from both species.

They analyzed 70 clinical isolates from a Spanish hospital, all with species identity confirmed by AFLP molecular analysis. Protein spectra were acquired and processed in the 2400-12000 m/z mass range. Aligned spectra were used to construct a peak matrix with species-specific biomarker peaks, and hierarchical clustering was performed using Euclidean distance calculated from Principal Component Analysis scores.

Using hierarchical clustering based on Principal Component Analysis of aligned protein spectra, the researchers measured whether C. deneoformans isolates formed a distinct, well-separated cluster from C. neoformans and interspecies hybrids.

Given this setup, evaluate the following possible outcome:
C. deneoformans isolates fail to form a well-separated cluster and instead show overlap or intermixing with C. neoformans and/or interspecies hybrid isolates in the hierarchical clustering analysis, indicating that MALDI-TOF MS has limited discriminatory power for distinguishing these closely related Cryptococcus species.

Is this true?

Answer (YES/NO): NO